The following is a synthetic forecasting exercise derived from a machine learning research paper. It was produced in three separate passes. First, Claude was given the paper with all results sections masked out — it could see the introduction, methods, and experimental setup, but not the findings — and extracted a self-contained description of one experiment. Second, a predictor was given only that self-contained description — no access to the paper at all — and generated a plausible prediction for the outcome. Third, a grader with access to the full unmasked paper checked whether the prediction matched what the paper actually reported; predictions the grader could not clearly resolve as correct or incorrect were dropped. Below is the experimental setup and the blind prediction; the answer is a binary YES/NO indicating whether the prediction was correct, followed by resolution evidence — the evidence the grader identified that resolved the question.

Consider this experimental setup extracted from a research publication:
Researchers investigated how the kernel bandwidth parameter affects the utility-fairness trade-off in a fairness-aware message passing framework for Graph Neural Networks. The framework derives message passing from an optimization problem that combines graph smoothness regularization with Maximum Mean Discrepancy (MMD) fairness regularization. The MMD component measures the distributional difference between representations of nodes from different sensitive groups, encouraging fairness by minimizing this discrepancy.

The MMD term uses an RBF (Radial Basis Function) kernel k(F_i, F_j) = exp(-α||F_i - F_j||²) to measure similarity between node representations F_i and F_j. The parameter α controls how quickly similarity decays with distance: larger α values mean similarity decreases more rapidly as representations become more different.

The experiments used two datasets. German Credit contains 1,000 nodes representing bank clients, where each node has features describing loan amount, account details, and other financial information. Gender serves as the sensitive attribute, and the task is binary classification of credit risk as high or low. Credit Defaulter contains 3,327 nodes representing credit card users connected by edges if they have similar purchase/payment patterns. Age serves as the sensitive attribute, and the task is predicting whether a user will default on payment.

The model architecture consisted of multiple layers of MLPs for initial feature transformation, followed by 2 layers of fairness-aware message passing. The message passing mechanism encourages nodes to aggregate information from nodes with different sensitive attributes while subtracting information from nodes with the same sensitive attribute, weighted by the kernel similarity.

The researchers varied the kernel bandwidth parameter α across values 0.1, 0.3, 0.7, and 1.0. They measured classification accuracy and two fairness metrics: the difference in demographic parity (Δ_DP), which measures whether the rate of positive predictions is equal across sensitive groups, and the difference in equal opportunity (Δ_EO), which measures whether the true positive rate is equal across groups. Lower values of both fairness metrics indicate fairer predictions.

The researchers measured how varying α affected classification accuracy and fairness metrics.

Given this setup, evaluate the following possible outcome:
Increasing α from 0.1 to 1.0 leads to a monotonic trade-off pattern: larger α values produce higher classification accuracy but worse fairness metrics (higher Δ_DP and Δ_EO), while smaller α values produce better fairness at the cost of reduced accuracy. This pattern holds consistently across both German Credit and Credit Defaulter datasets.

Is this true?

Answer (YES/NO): NO